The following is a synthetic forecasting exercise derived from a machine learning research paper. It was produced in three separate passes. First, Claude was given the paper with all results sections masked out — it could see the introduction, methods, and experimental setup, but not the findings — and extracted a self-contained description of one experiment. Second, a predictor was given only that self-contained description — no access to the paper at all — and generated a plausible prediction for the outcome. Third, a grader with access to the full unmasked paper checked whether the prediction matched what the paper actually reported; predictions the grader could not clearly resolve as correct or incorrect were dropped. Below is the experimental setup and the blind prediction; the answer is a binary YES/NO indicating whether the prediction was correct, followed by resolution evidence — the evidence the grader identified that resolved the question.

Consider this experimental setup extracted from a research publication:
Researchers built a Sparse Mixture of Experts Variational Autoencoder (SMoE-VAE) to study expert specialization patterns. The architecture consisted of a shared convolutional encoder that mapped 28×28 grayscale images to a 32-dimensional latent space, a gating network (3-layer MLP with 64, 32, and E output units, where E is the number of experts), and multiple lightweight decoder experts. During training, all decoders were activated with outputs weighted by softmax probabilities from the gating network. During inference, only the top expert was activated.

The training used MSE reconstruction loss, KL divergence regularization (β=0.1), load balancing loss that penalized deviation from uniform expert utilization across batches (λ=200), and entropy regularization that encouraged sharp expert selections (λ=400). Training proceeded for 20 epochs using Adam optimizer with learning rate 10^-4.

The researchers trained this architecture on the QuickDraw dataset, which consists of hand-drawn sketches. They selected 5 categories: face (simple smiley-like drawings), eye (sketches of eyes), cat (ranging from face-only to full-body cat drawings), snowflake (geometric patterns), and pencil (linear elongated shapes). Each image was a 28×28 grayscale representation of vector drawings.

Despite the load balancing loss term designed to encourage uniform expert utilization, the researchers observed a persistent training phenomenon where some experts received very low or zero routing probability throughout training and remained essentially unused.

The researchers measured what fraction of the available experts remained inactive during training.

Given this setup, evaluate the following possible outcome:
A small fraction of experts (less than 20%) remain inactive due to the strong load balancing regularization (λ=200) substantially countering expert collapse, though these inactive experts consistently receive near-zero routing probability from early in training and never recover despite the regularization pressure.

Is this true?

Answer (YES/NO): NO